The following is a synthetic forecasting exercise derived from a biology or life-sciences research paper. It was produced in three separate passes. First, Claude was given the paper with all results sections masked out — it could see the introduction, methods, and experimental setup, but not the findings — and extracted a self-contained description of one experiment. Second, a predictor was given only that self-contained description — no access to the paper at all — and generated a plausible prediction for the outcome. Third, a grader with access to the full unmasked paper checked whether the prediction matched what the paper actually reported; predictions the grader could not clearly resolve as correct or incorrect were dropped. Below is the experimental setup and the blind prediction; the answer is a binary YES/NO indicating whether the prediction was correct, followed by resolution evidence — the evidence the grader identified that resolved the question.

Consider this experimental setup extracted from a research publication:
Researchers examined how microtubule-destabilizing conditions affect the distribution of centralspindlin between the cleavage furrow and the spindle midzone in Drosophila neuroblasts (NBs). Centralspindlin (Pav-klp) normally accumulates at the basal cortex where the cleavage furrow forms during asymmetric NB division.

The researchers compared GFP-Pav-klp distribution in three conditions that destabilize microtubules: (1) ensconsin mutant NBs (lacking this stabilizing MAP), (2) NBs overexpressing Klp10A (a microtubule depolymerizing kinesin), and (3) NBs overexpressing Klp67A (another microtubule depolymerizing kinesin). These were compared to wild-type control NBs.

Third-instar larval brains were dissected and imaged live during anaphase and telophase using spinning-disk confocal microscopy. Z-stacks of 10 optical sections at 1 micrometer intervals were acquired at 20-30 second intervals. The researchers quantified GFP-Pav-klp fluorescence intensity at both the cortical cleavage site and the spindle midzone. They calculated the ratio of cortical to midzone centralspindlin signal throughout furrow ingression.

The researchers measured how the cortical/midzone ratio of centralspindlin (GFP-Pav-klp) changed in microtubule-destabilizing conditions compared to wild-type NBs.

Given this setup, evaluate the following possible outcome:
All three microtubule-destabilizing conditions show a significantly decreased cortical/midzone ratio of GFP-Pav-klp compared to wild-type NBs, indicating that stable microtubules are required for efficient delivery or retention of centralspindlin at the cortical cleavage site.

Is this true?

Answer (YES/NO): YES